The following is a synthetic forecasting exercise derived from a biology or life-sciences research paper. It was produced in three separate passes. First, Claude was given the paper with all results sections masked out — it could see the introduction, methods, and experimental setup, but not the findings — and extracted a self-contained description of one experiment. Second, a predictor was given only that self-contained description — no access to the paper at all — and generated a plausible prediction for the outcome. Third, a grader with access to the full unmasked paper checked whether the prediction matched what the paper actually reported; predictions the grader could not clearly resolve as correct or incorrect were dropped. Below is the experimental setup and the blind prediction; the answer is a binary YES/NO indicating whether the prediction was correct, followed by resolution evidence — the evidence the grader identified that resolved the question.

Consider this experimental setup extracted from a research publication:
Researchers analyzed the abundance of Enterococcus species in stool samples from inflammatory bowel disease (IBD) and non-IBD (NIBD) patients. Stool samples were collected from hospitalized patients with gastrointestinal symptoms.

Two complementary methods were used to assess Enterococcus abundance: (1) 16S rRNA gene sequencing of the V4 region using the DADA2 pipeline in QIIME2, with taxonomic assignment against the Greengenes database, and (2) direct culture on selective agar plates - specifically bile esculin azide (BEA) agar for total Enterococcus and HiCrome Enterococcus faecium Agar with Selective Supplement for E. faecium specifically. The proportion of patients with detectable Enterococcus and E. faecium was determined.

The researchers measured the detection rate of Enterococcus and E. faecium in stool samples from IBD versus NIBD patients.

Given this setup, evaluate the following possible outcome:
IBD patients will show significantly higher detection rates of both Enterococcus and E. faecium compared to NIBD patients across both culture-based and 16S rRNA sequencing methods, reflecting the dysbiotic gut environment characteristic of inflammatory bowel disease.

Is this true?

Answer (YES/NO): NO